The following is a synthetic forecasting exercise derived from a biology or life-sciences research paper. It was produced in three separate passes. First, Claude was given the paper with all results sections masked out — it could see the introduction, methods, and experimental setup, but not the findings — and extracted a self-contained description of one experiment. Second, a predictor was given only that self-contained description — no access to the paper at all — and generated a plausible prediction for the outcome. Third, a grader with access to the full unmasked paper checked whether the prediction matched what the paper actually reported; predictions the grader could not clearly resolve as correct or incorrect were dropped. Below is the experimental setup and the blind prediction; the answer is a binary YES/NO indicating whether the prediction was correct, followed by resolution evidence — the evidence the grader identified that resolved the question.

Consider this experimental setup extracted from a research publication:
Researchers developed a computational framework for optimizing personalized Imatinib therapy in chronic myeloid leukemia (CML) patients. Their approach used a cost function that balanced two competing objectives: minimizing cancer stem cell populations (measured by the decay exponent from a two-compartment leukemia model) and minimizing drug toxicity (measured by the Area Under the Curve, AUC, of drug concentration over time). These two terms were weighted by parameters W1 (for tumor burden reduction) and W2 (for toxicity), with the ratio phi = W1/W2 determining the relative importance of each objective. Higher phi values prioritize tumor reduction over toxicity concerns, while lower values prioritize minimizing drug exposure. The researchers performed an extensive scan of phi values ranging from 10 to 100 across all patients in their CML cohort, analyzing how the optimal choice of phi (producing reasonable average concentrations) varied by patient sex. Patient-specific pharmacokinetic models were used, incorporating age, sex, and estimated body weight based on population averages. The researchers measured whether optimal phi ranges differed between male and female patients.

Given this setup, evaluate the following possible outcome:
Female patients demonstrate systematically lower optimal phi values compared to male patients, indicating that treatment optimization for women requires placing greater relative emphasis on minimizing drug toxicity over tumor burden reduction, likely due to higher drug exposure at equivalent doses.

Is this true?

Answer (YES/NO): NO